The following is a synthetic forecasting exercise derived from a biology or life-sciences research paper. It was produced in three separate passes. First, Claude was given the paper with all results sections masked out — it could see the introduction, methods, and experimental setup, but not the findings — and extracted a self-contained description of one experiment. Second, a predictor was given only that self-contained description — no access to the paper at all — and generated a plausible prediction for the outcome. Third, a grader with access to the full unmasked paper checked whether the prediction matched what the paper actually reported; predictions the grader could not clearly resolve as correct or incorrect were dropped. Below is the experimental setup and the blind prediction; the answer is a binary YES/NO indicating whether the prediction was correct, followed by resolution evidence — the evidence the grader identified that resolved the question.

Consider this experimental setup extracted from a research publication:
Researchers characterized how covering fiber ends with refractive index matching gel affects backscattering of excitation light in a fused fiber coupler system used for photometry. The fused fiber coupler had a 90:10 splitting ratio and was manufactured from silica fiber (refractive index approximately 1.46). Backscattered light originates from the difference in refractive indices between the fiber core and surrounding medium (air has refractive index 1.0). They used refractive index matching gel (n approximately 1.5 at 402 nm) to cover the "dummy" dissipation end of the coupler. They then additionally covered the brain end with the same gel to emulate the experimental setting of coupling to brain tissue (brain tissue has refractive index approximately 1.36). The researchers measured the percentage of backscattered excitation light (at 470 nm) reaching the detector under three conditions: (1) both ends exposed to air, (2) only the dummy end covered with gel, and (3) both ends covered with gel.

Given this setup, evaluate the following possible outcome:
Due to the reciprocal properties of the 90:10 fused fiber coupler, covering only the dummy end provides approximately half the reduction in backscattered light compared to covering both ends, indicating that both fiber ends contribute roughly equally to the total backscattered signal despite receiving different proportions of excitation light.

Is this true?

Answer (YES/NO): NO